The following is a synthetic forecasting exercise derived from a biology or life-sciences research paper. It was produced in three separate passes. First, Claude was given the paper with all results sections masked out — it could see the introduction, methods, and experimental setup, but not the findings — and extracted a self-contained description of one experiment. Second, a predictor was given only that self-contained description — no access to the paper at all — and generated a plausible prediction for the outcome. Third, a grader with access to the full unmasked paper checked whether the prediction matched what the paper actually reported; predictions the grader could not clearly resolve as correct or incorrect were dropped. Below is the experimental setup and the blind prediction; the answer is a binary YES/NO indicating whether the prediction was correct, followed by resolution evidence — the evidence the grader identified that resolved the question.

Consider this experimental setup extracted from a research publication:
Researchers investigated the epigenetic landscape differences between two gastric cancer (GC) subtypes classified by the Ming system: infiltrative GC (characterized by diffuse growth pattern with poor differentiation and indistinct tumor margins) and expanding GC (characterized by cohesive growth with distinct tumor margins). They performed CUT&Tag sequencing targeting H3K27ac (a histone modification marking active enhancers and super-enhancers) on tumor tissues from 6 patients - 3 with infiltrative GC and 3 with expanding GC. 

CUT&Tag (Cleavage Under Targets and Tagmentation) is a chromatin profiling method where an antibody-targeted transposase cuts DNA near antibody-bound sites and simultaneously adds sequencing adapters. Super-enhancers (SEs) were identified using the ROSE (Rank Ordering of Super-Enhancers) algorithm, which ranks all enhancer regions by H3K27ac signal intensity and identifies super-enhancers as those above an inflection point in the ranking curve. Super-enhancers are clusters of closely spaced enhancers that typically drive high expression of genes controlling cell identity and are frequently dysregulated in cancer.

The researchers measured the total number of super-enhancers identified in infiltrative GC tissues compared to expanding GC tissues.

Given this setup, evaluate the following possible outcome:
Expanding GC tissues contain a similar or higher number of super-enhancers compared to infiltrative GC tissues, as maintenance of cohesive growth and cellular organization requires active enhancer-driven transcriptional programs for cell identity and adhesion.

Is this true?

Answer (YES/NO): NO